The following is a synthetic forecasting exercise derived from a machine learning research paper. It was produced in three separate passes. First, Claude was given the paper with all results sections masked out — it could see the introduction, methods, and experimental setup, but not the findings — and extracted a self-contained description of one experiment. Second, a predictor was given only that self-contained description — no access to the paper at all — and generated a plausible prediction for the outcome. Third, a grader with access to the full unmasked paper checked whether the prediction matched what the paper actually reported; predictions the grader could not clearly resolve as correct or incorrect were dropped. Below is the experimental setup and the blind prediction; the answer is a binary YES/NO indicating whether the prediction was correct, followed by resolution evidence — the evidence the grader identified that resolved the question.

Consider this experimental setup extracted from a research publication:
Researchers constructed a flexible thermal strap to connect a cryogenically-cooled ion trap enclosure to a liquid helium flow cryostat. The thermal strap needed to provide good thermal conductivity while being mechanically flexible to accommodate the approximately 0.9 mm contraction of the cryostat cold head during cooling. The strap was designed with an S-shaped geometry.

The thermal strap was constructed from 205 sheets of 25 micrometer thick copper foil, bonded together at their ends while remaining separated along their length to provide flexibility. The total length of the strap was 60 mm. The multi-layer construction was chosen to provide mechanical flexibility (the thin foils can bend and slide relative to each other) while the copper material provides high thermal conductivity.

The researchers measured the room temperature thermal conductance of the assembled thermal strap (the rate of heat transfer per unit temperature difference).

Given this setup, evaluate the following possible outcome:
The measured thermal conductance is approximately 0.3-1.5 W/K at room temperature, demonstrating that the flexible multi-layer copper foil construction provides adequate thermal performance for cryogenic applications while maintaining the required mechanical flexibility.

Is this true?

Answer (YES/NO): YES